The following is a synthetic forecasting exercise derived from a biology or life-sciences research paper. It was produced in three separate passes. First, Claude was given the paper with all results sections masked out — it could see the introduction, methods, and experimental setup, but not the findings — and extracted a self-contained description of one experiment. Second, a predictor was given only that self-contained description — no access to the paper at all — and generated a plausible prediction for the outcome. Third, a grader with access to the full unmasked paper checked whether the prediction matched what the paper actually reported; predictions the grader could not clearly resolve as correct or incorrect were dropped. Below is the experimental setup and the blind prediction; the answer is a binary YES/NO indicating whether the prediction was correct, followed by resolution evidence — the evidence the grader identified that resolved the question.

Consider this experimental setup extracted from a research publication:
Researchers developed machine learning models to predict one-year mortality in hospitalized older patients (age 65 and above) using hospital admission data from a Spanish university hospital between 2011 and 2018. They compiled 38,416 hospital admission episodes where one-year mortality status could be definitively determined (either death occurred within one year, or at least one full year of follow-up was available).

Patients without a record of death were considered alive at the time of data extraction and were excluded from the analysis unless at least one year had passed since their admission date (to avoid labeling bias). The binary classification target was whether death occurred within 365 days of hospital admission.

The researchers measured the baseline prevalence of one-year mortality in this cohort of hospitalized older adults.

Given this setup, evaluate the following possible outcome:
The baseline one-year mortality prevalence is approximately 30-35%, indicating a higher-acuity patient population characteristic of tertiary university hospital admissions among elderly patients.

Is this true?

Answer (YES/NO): YES